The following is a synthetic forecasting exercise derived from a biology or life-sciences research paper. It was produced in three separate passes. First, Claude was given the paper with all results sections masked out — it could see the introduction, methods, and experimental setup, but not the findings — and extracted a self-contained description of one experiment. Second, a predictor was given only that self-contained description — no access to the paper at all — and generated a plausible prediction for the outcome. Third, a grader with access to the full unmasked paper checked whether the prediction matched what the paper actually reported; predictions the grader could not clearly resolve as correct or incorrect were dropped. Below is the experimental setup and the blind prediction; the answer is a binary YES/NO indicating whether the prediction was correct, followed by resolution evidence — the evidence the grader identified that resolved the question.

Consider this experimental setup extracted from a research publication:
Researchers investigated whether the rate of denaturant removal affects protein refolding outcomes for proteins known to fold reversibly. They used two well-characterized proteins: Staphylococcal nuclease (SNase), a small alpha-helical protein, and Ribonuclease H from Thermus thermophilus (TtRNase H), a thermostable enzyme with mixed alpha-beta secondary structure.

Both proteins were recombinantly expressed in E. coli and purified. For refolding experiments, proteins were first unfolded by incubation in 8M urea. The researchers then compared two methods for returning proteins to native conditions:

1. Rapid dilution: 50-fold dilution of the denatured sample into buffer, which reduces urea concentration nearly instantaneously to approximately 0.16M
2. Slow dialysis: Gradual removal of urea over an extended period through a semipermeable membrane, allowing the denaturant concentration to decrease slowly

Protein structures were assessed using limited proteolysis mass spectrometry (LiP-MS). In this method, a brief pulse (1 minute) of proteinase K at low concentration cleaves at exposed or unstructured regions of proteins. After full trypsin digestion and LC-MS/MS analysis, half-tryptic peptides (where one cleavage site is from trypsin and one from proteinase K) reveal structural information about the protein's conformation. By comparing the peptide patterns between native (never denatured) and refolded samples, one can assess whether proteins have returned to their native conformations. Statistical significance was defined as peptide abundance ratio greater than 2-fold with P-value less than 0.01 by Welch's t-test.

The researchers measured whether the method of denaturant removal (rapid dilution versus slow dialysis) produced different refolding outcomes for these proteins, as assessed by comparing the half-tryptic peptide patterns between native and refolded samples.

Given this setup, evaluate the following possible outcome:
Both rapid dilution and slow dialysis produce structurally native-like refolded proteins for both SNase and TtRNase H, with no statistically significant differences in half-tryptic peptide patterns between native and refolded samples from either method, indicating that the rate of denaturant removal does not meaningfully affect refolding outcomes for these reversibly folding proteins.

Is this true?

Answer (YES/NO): YES